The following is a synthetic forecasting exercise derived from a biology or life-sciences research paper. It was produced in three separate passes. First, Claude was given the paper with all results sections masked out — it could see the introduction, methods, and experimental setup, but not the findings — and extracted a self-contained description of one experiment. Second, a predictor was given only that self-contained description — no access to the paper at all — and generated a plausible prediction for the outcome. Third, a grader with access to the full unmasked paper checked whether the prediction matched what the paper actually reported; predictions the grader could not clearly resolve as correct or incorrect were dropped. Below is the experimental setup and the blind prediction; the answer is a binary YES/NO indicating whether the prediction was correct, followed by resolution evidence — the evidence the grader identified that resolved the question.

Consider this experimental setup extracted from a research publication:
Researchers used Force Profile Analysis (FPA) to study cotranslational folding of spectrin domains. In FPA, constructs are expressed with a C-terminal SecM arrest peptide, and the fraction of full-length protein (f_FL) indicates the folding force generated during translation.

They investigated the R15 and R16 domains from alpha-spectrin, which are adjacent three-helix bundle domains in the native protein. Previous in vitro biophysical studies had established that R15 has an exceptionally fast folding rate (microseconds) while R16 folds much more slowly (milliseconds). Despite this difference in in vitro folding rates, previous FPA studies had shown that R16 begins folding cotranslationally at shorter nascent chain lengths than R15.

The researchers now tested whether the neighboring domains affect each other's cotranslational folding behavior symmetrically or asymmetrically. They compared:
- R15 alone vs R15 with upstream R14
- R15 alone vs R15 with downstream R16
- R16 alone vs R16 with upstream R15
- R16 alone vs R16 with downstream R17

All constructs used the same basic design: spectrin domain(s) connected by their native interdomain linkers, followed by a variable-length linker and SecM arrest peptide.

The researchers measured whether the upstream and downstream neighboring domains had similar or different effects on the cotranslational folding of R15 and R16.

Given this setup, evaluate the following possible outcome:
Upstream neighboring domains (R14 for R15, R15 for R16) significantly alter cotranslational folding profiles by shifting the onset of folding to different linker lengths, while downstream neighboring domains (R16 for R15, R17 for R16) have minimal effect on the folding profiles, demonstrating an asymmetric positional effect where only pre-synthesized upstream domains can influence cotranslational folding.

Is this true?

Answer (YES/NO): NO